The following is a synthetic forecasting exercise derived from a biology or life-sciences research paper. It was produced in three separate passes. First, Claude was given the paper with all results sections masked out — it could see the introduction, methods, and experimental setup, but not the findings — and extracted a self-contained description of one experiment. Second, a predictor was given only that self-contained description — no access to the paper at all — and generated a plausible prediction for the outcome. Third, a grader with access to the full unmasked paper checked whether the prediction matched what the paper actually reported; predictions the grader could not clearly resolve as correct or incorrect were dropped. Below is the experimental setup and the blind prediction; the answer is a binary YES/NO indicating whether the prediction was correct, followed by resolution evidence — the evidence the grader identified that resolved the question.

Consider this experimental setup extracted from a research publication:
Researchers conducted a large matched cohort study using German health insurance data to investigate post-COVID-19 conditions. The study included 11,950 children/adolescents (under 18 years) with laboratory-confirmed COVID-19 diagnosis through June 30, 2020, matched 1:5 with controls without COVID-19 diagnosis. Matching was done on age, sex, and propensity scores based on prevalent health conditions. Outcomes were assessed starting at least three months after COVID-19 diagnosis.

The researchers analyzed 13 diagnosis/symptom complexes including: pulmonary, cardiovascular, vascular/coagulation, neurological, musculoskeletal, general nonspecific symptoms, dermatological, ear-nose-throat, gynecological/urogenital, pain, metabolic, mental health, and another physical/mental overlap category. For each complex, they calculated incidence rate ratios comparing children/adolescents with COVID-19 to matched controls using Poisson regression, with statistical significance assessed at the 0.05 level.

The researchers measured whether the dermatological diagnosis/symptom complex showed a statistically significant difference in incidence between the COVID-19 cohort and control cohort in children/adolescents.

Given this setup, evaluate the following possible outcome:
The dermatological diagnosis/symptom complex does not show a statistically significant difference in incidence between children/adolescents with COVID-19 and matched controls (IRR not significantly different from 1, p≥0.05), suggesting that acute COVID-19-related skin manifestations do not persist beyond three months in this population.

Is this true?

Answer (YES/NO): YES